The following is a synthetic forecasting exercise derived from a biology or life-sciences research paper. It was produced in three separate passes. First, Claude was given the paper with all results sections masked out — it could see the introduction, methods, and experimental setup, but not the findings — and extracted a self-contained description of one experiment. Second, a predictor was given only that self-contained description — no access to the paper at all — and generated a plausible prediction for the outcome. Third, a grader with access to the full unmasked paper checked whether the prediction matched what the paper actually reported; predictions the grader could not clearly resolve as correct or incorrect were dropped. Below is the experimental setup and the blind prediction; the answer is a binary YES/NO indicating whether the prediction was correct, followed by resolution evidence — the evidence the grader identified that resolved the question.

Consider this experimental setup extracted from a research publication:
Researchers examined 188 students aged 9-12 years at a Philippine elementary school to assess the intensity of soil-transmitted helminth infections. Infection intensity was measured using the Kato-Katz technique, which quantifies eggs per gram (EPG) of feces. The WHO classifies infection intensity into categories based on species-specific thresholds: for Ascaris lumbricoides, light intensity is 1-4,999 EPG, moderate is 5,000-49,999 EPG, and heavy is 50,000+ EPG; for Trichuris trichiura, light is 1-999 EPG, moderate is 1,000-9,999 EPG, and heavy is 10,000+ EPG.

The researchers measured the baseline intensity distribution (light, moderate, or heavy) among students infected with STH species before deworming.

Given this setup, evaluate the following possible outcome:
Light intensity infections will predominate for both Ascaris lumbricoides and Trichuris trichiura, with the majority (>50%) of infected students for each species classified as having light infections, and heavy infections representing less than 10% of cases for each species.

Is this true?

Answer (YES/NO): NO